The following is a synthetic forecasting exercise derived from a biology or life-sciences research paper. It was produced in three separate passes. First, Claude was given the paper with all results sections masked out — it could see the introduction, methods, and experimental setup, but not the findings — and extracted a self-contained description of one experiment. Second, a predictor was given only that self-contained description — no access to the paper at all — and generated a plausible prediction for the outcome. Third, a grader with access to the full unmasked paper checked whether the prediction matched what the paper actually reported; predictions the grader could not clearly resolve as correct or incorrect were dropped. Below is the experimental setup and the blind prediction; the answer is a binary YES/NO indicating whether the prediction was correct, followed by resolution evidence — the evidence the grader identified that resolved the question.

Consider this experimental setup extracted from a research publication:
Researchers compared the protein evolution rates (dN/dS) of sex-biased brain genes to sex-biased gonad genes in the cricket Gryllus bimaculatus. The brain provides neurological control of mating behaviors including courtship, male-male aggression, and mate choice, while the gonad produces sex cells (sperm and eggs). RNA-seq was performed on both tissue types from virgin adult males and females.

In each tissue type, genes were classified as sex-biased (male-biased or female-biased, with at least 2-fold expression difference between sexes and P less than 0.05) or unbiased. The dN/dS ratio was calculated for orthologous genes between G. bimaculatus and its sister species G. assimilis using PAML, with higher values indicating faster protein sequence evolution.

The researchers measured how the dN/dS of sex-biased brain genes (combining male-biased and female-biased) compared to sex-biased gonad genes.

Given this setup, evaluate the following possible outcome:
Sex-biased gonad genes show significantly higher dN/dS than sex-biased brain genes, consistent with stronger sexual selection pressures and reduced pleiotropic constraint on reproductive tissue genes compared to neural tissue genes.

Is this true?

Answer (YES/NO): NO